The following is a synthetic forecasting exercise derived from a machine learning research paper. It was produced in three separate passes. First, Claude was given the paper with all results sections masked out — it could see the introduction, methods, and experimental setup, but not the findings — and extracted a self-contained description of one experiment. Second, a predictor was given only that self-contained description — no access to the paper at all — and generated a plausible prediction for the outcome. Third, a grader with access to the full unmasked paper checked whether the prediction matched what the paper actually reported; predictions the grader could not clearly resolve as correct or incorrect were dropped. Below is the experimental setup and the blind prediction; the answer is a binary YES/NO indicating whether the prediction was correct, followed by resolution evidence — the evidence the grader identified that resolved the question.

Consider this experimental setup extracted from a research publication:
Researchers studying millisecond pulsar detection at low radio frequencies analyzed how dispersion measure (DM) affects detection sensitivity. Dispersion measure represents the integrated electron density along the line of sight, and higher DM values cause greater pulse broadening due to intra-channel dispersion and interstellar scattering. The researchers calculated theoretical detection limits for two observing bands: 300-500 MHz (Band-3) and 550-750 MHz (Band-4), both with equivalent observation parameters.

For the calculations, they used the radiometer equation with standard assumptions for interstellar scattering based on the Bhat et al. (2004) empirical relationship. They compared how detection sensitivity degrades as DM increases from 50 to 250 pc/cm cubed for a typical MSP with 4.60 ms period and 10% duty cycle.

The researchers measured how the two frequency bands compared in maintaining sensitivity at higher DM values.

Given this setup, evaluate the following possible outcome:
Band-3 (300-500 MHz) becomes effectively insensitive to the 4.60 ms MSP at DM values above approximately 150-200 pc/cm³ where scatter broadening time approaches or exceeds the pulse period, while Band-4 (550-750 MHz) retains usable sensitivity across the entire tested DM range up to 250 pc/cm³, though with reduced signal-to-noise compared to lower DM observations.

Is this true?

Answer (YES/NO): NO